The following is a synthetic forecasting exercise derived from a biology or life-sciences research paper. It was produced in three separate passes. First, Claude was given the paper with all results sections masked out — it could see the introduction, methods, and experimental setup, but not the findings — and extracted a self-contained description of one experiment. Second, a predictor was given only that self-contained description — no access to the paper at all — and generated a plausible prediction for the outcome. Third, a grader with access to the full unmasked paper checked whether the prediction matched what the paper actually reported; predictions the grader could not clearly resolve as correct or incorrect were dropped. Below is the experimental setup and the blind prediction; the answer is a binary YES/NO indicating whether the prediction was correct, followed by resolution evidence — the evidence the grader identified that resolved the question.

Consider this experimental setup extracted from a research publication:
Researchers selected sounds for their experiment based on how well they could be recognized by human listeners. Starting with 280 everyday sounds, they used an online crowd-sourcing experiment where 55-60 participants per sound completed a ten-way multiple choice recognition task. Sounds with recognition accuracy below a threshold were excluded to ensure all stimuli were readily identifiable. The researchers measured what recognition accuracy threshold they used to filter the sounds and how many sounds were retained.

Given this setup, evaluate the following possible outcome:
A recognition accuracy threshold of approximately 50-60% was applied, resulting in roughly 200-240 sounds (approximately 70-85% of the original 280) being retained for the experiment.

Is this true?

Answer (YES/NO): NO